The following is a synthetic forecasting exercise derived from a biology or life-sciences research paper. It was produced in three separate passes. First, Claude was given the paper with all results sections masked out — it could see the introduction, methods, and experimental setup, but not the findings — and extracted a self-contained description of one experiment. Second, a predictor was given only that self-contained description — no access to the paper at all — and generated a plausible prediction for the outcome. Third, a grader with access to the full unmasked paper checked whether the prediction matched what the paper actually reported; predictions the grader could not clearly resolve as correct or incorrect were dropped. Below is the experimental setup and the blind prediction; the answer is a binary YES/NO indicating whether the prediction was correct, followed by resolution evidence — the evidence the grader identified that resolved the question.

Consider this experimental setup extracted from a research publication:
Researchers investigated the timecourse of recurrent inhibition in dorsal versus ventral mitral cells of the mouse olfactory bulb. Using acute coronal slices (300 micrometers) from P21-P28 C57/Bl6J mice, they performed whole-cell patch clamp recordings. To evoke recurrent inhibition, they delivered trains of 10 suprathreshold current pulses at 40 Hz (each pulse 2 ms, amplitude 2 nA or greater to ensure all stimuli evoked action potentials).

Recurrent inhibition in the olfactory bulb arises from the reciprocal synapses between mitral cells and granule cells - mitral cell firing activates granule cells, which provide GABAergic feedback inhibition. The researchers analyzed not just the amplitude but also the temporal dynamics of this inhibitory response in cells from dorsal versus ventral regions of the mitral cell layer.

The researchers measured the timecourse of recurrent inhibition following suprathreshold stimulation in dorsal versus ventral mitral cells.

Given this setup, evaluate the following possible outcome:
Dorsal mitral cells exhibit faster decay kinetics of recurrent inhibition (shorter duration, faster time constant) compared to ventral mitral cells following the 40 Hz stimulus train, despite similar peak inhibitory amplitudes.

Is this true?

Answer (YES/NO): NO